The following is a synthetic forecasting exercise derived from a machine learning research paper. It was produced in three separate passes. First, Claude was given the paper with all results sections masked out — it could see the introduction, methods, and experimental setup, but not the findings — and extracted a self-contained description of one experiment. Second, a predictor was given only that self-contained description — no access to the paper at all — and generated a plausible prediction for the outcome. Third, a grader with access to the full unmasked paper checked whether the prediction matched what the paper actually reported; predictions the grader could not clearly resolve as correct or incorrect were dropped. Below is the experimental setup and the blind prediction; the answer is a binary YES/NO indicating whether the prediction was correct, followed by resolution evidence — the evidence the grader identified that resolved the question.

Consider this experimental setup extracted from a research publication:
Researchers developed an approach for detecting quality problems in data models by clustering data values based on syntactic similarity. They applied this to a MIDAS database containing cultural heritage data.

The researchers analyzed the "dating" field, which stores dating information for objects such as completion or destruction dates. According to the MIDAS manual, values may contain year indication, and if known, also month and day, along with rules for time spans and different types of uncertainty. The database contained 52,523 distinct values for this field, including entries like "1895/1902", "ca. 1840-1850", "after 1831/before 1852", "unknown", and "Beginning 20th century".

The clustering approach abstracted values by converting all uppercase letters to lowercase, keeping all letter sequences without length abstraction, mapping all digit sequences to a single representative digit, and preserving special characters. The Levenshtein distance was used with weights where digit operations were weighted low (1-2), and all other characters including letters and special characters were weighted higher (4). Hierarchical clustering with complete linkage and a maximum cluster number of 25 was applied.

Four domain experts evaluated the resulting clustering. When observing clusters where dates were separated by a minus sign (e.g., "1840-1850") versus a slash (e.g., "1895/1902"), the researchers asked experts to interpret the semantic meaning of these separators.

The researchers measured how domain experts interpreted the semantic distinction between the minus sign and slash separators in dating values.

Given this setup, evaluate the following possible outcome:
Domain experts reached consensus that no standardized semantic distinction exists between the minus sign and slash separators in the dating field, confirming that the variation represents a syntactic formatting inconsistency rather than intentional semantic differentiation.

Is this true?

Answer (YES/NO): NO